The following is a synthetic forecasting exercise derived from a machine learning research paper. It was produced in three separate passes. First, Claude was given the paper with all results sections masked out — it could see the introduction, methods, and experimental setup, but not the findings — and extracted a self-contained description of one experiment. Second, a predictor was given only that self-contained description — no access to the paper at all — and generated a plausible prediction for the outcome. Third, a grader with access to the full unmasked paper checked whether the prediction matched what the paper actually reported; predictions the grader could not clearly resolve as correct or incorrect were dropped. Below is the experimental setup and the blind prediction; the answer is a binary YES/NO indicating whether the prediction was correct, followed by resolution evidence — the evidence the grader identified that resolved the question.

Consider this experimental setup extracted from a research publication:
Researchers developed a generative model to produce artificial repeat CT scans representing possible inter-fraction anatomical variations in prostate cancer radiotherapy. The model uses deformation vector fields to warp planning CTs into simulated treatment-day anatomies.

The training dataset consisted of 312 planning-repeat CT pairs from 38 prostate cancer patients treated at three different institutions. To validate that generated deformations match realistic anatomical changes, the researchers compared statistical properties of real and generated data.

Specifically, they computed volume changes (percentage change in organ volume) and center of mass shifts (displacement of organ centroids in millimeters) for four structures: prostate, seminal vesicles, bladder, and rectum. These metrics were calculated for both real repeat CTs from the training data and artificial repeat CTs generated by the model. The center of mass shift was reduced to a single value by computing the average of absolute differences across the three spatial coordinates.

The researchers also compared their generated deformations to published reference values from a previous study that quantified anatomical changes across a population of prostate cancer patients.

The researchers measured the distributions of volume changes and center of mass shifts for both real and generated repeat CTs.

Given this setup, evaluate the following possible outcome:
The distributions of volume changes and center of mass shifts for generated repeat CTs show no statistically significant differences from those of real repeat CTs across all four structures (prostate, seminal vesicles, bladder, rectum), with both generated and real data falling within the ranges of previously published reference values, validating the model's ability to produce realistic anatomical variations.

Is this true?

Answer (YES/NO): NO